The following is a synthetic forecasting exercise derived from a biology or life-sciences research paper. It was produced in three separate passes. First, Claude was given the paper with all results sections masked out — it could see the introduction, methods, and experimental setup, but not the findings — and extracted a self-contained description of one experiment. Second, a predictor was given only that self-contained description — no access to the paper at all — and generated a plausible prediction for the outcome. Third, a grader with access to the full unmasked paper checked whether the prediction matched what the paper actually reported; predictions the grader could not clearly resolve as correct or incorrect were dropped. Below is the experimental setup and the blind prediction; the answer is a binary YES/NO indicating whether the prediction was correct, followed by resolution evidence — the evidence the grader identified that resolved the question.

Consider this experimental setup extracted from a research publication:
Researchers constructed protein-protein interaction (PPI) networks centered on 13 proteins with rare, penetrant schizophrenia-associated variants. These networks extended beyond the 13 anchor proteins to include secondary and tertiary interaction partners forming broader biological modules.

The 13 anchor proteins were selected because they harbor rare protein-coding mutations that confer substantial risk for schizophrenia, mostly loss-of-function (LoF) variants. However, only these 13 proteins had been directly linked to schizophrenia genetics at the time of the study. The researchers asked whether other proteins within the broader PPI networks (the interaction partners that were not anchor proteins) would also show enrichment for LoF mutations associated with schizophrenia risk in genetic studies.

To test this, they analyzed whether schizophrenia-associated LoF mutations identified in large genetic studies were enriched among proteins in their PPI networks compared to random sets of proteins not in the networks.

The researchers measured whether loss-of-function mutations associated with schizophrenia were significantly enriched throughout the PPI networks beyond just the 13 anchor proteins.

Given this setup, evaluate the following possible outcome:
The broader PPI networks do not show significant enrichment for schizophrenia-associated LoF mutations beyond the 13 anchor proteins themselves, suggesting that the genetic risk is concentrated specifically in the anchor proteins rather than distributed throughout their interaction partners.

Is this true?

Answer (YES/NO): NO